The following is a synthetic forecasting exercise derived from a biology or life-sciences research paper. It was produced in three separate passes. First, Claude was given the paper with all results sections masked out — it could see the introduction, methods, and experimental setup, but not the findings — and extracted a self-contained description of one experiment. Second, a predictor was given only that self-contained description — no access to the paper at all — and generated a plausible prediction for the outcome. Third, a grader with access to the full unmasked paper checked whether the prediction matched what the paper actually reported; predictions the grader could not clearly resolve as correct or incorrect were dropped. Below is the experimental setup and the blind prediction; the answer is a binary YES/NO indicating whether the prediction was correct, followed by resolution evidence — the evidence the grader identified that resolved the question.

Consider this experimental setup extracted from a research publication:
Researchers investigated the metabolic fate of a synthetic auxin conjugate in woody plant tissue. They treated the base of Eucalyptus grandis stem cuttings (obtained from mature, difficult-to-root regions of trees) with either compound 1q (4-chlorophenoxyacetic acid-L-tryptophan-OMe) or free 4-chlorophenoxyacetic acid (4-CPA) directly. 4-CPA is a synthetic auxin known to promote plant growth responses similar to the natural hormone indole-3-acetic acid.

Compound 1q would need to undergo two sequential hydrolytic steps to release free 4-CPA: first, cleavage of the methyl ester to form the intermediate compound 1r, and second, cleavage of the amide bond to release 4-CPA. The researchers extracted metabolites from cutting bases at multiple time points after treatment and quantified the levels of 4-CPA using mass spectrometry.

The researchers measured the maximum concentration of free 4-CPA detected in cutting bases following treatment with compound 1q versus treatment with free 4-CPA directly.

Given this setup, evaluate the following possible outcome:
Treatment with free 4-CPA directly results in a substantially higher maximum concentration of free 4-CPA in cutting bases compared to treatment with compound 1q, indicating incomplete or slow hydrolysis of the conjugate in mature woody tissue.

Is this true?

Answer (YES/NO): NO